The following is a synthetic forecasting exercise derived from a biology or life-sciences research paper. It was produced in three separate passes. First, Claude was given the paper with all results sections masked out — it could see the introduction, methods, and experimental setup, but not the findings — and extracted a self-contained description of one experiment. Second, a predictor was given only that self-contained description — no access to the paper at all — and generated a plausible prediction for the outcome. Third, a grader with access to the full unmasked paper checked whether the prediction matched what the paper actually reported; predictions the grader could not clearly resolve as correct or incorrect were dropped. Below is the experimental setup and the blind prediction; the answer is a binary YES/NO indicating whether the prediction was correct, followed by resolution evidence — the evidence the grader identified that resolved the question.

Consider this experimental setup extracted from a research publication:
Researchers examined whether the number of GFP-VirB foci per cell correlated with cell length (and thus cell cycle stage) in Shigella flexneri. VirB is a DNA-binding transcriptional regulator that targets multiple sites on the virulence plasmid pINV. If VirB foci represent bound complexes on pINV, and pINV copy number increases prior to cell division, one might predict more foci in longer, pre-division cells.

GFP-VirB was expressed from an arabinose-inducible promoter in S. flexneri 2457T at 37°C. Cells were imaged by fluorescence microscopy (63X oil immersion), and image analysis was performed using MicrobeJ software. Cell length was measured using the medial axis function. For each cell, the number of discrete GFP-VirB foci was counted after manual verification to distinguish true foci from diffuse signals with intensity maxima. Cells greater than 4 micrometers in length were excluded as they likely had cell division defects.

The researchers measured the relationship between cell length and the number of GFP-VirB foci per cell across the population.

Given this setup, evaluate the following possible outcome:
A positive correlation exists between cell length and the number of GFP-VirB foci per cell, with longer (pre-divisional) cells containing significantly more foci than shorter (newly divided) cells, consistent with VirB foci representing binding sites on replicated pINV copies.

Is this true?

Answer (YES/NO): NO